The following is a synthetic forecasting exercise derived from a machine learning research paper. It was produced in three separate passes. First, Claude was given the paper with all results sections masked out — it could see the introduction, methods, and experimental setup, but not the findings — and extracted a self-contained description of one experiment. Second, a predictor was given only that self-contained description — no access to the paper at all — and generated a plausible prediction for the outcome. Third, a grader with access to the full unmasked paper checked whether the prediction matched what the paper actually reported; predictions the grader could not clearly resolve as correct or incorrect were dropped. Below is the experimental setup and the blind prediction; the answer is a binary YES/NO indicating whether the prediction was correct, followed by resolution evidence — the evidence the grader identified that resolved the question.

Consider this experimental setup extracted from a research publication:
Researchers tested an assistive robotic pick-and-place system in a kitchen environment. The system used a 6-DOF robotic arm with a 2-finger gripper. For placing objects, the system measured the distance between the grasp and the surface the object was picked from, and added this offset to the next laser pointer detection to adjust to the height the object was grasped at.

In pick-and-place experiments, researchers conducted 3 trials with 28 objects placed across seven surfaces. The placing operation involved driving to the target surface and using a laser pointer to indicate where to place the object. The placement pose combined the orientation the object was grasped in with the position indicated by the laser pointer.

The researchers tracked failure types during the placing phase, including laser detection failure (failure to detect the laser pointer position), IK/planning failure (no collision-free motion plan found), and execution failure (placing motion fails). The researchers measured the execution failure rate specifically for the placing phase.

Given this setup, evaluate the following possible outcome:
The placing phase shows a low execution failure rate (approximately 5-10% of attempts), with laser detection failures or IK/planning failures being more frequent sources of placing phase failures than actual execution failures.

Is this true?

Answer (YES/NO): NO